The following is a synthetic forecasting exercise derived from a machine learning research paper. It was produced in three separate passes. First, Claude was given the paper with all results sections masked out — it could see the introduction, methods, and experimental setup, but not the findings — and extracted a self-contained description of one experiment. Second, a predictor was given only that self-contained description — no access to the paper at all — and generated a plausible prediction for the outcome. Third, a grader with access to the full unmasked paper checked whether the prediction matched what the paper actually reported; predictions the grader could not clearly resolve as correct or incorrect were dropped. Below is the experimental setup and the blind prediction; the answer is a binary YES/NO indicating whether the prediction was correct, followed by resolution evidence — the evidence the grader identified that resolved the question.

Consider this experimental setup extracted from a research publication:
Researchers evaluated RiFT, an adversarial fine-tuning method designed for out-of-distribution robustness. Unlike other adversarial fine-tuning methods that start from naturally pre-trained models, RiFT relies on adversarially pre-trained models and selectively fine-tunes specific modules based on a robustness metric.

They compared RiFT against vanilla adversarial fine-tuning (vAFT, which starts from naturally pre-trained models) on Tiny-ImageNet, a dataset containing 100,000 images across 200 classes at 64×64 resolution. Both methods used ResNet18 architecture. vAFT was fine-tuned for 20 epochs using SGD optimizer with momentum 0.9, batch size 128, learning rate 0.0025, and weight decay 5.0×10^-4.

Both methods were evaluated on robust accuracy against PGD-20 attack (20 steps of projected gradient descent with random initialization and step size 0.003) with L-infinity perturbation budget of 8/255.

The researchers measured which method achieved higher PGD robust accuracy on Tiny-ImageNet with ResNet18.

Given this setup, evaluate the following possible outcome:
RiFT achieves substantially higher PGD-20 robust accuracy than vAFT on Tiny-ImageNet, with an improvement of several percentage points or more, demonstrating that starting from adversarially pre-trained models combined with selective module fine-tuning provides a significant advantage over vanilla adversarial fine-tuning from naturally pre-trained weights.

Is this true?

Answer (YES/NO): NO